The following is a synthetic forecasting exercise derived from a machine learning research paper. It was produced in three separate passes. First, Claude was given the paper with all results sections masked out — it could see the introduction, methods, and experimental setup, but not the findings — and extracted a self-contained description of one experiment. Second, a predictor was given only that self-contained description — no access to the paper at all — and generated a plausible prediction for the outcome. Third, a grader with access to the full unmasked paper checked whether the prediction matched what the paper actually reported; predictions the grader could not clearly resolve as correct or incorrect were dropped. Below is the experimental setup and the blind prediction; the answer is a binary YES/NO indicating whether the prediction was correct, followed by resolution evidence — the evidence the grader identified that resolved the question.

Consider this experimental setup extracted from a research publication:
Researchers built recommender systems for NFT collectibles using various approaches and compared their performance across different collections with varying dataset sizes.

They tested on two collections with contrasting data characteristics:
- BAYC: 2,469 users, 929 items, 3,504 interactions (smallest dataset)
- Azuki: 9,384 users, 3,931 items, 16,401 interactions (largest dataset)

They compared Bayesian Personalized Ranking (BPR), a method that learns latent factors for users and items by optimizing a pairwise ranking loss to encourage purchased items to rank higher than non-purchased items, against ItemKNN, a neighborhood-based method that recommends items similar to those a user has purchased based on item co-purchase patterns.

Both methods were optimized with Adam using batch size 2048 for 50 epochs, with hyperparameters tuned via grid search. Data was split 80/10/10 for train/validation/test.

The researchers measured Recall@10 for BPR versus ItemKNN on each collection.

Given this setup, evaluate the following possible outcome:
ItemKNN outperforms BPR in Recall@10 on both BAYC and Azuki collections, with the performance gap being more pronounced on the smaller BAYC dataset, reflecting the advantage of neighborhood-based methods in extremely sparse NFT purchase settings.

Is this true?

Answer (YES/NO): NO